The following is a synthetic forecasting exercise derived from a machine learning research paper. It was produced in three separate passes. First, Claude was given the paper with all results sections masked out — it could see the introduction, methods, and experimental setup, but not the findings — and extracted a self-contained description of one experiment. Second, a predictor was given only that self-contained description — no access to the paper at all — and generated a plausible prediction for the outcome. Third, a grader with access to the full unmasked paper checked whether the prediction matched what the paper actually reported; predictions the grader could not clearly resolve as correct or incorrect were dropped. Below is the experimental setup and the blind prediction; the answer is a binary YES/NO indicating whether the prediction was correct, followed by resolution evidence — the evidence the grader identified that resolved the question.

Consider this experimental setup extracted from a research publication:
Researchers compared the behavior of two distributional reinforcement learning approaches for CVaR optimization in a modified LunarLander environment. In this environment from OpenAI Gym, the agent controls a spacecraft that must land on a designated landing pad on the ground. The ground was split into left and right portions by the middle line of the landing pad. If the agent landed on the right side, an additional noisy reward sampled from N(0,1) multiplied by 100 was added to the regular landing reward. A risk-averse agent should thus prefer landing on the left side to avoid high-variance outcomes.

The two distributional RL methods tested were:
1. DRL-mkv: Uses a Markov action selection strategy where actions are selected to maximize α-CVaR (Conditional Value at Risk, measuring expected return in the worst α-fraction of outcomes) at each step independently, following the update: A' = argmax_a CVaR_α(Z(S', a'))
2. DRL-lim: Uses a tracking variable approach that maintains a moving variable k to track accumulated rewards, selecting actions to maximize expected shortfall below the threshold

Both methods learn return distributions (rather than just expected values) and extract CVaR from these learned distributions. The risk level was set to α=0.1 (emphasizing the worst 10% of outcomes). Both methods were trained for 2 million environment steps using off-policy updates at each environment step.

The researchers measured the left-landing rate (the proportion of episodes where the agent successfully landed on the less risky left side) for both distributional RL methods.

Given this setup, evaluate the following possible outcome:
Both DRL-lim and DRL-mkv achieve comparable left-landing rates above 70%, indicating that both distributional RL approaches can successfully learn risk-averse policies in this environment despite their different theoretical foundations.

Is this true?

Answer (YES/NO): NO